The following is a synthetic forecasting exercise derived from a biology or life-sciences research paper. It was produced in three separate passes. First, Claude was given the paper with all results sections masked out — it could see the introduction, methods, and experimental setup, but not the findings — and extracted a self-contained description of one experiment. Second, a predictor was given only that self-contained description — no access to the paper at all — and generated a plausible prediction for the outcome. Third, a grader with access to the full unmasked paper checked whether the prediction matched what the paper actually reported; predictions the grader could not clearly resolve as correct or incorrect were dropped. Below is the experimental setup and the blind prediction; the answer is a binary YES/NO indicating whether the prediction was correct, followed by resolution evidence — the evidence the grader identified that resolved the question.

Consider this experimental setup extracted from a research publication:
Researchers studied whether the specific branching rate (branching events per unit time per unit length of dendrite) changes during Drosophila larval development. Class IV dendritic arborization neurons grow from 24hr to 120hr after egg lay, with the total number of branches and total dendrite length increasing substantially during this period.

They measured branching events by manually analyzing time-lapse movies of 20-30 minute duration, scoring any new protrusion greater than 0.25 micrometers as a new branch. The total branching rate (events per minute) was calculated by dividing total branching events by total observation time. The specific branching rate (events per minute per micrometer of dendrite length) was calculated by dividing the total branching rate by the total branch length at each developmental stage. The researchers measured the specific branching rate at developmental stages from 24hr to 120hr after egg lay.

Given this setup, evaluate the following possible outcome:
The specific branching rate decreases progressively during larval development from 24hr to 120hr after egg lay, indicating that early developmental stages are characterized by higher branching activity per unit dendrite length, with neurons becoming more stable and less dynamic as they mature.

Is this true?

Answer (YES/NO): YES